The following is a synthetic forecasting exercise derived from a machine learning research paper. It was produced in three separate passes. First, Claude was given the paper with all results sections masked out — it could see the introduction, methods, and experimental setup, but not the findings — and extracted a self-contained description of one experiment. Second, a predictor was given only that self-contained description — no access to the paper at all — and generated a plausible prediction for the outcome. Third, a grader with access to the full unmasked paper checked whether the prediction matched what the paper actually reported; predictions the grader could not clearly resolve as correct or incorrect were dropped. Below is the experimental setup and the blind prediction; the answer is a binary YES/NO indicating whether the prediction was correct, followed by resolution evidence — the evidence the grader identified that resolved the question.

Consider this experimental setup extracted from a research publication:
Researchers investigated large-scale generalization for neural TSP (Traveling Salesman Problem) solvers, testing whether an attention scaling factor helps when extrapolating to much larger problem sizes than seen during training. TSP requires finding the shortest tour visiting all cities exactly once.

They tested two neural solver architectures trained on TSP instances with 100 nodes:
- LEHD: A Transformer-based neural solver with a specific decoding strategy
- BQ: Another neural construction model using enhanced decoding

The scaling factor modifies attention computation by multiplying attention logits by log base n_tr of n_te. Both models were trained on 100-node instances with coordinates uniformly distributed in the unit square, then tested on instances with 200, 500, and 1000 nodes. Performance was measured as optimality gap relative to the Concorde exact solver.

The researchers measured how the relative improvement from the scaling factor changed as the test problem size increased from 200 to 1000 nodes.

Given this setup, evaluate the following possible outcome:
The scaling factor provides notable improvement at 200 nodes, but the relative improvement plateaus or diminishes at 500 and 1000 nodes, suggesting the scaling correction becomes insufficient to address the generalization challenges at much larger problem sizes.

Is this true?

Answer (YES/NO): NO